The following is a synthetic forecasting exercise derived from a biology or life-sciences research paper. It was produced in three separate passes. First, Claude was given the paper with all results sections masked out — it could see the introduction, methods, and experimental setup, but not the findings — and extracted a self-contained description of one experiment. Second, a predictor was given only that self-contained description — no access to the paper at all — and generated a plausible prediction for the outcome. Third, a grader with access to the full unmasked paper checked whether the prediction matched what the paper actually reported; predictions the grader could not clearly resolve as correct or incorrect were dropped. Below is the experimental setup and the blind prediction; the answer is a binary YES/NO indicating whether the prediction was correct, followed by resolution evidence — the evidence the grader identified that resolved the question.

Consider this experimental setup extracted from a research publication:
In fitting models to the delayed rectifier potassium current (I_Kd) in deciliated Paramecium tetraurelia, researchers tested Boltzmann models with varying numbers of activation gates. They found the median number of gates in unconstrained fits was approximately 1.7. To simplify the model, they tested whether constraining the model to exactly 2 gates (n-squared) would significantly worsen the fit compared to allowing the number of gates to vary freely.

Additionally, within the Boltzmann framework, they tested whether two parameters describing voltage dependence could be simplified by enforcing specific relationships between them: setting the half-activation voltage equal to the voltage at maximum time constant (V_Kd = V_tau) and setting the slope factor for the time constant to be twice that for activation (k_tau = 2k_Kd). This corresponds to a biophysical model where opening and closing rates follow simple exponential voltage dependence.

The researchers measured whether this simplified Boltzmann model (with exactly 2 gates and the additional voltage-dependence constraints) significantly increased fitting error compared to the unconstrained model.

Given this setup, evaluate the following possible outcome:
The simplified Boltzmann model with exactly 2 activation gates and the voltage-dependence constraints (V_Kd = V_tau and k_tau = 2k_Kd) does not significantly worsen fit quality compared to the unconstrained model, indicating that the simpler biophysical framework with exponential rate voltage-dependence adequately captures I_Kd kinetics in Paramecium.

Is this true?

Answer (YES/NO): NO